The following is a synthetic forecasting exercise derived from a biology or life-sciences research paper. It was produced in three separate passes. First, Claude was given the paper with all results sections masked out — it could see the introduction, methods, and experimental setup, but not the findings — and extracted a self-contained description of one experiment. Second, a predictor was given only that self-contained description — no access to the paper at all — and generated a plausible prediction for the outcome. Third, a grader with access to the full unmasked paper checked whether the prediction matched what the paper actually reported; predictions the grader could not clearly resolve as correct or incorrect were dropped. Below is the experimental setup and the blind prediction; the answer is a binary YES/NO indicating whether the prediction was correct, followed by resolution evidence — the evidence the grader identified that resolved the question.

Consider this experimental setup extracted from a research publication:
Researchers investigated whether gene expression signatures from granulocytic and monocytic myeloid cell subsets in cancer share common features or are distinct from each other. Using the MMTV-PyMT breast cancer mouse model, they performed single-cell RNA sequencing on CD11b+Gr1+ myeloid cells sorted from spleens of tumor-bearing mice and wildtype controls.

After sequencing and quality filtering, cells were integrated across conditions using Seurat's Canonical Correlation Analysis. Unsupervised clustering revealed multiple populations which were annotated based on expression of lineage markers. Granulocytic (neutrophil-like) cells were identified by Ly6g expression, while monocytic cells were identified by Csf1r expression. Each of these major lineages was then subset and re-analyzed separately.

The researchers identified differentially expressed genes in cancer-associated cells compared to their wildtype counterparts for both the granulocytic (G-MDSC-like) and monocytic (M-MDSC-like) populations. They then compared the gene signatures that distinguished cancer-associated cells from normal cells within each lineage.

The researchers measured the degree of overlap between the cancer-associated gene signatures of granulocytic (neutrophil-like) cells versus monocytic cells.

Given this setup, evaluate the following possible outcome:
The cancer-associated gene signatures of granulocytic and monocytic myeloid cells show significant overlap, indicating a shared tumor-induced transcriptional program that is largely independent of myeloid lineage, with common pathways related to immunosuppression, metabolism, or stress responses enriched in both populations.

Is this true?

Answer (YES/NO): YES